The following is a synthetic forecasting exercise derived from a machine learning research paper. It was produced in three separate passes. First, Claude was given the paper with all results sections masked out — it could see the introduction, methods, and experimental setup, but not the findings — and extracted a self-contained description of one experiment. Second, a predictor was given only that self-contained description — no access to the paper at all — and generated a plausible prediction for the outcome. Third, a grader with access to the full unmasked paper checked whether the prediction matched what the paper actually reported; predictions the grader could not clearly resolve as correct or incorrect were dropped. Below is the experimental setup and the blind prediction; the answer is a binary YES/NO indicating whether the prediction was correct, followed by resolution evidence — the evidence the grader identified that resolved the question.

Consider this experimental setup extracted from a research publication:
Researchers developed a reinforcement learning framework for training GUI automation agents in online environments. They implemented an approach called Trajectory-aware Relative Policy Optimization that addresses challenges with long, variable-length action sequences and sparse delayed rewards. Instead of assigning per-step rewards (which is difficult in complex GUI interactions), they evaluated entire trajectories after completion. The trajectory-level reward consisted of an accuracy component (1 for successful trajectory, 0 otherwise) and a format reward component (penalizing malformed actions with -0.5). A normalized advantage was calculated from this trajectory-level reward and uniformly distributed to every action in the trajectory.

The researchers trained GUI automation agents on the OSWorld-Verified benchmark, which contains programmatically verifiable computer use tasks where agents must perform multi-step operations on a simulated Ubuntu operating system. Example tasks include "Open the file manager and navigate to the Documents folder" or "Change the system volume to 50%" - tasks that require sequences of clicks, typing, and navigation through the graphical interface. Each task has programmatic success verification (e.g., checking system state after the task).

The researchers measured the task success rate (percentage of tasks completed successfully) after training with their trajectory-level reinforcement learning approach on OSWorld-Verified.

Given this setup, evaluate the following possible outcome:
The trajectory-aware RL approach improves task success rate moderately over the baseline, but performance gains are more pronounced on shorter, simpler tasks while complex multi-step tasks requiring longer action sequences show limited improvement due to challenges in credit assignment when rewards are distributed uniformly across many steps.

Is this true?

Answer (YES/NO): NO